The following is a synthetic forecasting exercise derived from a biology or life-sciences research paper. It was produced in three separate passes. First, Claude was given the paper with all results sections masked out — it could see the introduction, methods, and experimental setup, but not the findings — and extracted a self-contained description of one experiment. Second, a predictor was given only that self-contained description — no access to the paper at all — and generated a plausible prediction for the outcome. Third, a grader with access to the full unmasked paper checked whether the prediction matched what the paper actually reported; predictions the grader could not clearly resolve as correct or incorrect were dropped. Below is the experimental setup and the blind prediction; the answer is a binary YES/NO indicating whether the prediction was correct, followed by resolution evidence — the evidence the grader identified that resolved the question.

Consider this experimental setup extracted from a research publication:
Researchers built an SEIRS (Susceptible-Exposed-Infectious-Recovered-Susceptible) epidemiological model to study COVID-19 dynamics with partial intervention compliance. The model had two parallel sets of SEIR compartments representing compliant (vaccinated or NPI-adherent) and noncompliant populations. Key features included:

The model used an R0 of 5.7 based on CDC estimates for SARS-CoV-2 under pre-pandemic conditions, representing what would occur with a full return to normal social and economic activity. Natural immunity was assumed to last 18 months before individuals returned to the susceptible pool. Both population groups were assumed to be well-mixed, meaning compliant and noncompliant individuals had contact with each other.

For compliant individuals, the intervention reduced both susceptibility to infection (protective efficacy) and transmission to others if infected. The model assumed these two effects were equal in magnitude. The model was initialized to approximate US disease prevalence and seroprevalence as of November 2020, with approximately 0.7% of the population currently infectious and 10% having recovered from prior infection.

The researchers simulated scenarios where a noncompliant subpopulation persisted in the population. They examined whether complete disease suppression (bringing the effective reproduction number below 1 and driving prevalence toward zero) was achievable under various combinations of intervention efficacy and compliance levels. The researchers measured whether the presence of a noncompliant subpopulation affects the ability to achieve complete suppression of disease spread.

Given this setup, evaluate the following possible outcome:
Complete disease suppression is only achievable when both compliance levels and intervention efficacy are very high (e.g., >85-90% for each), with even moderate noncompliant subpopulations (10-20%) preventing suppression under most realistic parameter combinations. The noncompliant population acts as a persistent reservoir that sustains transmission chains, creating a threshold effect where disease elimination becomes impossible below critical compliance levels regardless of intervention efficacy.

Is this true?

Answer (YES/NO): NO